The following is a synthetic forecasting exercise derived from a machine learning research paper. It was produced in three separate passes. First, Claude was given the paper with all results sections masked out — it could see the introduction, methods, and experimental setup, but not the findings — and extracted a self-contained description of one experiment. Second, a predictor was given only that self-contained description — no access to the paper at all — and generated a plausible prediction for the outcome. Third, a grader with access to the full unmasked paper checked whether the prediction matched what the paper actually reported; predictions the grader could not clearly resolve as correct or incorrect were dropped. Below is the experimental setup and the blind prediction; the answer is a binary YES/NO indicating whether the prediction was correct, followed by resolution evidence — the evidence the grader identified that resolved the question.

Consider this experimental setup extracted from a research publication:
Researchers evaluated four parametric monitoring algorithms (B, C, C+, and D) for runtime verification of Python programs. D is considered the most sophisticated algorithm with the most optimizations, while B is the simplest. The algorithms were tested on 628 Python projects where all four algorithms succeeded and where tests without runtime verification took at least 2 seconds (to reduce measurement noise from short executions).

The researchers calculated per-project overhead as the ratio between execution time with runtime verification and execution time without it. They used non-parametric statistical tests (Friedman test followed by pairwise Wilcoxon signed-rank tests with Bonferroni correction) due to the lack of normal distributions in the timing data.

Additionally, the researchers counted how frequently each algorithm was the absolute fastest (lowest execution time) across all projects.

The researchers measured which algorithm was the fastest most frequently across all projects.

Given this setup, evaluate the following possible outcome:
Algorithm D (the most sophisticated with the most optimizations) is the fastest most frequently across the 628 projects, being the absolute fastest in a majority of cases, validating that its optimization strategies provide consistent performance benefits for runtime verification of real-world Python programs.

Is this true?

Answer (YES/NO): NO